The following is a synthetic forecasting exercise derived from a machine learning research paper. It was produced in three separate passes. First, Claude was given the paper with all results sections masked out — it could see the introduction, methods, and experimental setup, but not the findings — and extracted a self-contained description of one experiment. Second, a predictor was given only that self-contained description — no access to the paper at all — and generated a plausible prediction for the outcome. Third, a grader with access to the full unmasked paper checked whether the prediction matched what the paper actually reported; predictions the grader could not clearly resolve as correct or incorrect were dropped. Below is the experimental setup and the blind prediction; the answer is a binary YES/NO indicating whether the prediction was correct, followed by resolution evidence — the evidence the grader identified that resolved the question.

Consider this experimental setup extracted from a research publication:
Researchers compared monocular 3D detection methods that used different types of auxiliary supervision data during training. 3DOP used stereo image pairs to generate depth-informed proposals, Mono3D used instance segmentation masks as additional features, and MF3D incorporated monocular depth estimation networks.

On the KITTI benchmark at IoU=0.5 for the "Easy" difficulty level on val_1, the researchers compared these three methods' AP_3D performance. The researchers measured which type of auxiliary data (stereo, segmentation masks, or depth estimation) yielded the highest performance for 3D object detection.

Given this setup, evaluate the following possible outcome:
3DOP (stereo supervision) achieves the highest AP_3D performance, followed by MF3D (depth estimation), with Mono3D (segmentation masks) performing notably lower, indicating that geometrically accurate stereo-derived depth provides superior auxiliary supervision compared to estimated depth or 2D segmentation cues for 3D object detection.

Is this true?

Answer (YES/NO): NO